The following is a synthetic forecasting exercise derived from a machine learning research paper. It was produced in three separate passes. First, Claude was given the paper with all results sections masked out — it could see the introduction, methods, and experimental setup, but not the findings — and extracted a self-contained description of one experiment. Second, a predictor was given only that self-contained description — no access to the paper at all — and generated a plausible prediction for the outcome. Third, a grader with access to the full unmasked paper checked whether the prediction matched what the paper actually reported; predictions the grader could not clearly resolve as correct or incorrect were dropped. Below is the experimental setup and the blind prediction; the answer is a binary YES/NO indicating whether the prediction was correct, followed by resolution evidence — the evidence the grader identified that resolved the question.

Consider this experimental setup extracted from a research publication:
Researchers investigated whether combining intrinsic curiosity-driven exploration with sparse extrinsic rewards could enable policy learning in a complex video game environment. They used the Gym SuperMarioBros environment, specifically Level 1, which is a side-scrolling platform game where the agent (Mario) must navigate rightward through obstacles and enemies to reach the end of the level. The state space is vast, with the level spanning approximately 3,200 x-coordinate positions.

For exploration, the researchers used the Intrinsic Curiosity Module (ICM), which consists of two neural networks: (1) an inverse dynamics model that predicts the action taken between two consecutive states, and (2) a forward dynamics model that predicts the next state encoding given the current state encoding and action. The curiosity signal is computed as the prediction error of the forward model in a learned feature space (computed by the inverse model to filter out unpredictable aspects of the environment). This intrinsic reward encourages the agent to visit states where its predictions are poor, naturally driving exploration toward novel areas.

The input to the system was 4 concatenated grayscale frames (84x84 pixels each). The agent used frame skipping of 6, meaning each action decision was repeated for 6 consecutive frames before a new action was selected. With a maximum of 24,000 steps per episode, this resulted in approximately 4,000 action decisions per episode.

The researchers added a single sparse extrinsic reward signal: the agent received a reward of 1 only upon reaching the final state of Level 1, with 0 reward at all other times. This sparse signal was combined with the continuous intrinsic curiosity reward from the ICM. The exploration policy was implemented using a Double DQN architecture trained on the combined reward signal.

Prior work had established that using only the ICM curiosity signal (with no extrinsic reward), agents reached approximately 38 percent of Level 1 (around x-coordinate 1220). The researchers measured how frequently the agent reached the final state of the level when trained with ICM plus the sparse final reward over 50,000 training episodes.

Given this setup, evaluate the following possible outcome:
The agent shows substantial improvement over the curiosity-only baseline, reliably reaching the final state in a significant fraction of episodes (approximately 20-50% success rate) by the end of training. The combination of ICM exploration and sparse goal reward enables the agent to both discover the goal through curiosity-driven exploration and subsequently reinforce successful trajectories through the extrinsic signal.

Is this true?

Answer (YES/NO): NO